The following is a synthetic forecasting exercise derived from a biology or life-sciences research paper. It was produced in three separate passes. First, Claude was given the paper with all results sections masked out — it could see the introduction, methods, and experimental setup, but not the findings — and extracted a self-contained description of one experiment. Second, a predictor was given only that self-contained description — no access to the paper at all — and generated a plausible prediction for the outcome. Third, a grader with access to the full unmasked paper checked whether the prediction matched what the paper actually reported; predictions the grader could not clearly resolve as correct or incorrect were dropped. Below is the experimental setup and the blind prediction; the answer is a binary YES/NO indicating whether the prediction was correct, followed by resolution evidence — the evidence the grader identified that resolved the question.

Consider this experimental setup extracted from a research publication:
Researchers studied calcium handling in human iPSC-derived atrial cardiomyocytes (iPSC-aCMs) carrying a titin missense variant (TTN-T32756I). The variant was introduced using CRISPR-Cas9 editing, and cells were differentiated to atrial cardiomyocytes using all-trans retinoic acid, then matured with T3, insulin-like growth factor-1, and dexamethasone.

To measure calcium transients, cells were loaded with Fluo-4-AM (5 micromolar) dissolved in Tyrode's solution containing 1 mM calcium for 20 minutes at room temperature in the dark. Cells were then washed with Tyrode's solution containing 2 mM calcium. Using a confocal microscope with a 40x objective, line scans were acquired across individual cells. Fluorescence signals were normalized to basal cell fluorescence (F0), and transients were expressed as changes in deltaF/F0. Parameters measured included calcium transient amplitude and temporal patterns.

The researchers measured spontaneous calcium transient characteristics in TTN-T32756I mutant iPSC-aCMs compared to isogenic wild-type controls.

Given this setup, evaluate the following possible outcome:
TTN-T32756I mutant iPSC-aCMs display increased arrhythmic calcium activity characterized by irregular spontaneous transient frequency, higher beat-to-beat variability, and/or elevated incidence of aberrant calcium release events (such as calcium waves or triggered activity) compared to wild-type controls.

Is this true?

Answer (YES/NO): NO